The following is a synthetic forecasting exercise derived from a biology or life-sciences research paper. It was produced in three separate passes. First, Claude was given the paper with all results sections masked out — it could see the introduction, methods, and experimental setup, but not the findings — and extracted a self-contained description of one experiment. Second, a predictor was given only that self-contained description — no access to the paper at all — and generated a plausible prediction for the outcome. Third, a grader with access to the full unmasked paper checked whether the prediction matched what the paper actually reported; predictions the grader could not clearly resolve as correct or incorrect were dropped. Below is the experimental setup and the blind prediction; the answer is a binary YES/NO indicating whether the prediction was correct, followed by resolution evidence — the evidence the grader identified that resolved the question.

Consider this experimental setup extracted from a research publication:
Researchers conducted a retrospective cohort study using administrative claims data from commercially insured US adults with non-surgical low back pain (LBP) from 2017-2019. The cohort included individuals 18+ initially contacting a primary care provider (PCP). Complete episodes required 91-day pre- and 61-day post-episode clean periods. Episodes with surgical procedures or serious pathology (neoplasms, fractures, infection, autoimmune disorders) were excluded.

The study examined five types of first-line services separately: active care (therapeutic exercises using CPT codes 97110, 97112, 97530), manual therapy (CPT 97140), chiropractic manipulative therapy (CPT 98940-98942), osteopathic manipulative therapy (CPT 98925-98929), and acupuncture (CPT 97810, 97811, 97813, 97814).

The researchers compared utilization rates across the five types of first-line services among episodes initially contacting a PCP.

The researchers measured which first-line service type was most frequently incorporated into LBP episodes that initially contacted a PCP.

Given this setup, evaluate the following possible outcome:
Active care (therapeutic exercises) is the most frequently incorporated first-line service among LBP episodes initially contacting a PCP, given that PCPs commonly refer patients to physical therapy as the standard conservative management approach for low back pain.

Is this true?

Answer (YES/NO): YES